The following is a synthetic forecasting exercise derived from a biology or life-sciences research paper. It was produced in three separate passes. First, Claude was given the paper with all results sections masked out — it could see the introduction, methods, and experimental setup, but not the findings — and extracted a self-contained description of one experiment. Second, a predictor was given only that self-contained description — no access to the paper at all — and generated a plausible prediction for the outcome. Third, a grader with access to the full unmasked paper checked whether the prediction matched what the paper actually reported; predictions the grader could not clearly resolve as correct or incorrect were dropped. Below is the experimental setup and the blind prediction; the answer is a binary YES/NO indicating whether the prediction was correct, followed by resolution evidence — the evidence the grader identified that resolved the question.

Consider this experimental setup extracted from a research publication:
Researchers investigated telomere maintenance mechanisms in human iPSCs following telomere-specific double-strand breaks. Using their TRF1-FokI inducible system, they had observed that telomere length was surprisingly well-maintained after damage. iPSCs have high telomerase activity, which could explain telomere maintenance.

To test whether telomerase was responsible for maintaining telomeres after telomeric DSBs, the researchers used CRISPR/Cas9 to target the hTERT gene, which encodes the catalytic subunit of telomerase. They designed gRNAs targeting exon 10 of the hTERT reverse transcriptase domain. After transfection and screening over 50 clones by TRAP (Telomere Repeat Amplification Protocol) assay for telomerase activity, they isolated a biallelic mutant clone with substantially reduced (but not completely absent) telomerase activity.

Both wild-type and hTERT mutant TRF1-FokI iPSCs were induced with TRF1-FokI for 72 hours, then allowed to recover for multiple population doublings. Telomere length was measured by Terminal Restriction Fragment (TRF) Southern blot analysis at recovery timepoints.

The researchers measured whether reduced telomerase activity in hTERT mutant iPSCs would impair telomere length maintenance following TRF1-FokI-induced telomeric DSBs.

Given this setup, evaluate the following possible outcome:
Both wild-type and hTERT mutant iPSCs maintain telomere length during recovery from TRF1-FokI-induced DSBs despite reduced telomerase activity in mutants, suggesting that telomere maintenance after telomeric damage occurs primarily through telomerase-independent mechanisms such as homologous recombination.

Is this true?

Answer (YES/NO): YES